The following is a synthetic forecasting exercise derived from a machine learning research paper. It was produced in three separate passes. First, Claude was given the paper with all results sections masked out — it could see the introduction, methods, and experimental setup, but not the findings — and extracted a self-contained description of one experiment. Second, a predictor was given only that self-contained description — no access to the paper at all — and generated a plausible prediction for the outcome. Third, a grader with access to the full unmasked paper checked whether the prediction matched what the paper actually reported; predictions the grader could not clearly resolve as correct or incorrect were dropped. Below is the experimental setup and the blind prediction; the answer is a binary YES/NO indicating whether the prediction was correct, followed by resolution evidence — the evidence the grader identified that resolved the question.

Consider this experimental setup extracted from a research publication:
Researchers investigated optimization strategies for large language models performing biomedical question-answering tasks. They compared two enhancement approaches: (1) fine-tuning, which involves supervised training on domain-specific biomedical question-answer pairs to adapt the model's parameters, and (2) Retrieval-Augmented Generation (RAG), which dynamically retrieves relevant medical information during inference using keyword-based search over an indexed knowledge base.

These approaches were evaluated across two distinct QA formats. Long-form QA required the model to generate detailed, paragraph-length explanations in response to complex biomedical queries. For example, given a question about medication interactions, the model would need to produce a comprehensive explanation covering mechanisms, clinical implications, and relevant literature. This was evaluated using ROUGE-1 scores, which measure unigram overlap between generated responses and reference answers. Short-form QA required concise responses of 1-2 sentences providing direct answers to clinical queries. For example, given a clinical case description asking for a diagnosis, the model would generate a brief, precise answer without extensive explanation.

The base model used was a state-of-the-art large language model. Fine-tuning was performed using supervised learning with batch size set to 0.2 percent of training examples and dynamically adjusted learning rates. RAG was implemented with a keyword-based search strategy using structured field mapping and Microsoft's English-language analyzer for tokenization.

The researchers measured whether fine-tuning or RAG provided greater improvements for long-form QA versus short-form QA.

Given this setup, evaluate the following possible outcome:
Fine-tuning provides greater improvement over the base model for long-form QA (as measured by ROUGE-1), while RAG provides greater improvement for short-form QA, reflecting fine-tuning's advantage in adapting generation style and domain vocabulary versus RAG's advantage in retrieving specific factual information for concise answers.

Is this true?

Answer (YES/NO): NO